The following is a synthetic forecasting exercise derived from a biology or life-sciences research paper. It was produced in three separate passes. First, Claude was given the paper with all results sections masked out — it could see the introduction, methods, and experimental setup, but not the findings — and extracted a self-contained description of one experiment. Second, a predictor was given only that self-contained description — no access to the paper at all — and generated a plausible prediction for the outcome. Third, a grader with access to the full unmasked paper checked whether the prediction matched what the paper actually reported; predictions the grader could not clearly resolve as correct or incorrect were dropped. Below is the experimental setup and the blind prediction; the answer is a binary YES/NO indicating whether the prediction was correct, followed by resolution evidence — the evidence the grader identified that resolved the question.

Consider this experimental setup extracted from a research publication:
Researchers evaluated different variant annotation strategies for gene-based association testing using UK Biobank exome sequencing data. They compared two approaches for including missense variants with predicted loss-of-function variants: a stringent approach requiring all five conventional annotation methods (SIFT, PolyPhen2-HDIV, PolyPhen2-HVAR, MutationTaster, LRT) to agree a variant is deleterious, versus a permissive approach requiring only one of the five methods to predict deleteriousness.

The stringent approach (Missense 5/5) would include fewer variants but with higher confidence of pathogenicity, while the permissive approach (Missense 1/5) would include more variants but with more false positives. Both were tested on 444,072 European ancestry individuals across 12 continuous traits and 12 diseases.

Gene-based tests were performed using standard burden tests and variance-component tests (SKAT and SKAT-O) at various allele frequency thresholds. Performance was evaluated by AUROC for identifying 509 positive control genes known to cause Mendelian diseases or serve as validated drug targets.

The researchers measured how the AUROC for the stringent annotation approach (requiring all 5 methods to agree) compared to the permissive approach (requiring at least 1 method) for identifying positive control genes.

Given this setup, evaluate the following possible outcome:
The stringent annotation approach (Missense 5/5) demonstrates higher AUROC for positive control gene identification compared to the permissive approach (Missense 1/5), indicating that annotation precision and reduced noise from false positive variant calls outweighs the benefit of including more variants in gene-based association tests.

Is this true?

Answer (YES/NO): NO